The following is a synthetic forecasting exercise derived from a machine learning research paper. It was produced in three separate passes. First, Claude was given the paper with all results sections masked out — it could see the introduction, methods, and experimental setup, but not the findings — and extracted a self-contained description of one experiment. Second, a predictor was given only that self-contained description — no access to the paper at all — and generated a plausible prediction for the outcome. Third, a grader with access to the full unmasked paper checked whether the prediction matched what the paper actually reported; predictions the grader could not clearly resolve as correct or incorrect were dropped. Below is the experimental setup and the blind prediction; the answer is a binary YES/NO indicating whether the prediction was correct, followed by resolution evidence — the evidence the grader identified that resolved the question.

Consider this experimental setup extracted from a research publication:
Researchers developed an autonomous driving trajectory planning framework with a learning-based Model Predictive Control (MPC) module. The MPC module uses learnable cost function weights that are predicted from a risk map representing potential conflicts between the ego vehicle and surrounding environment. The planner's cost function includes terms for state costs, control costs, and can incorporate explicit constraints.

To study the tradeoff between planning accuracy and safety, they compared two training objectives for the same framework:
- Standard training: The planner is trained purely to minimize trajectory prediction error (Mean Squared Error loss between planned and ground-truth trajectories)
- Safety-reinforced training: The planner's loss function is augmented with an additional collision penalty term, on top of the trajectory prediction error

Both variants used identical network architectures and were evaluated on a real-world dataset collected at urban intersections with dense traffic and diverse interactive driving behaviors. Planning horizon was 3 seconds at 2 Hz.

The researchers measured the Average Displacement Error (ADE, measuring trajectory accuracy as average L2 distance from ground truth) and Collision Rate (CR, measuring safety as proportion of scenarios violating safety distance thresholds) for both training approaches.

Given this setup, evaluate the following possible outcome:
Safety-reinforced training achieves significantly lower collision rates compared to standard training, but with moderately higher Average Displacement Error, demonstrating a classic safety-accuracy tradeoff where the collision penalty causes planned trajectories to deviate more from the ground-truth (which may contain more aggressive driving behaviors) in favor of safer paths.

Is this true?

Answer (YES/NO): NO